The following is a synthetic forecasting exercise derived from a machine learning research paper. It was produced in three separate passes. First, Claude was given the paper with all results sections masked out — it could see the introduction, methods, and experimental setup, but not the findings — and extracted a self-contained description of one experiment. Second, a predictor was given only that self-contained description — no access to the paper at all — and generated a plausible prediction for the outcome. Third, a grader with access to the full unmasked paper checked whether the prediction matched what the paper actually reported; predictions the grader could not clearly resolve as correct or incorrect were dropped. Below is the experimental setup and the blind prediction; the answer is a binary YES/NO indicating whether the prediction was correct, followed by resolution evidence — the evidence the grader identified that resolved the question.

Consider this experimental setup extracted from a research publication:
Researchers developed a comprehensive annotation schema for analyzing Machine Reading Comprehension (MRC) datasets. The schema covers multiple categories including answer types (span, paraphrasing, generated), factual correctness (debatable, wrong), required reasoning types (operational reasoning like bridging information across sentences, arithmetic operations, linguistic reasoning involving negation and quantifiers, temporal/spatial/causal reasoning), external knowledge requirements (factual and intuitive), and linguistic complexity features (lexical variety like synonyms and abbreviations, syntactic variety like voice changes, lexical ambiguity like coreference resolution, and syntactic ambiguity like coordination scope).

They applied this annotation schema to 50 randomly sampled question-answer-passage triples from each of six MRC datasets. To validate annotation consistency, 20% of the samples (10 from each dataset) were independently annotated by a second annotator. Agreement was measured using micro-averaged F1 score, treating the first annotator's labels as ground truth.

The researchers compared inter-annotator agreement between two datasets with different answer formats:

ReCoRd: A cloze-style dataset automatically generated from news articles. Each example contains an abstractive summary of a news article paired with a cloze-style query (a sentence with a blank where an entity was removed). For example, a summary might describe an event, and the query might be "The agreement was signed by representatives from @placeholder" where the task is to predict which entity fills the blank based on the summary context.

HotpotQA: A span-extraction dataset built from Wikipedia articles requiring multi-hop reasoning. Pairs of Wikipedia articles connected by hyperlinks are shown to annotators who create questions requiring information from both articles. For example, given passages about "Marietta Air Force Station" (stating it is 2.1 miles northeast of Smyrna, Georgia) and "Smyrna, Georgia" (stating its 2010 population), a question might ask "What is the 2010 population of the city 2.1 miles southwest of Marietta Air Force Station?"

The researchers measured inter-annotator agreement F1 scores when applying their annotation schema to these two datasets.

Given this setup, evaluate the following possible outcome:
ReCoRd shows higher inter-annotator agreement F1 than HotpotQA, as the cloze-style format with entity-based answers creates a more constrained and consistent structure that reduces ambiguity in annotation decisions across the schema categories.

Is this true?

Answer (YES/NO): NO